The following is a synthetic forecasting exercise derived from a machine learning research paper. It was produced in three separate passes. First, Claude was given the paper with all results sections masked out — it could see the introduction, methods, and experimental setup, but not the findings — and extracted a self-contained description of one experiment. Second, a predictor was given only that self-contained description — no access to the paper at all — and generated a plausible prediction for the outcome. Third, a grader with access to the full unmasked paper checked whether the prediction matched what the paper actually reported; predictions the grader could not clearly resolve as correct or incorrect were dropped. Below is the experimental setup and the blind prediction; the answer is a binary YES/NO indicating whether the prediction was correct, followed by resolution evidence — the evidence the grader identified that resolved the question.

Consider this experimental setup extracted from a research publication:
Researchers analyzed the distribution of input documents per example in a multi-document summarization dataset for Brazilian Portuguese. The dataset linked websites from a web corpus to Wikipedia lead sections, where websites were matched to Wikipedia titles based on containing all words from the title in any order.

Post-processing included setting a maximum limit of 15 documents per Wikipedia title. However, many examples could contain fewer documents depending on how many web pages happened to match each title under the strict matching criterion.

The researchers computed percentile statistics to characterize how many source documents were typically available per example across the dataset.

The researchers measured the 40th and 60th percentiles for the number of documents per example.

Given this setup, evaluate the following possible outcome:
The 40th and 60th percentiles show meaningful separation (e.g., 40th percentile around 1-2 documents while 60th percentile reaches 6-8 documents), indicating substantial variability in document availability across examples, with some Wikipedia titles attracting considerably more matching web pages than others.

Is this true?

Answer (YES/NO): NO